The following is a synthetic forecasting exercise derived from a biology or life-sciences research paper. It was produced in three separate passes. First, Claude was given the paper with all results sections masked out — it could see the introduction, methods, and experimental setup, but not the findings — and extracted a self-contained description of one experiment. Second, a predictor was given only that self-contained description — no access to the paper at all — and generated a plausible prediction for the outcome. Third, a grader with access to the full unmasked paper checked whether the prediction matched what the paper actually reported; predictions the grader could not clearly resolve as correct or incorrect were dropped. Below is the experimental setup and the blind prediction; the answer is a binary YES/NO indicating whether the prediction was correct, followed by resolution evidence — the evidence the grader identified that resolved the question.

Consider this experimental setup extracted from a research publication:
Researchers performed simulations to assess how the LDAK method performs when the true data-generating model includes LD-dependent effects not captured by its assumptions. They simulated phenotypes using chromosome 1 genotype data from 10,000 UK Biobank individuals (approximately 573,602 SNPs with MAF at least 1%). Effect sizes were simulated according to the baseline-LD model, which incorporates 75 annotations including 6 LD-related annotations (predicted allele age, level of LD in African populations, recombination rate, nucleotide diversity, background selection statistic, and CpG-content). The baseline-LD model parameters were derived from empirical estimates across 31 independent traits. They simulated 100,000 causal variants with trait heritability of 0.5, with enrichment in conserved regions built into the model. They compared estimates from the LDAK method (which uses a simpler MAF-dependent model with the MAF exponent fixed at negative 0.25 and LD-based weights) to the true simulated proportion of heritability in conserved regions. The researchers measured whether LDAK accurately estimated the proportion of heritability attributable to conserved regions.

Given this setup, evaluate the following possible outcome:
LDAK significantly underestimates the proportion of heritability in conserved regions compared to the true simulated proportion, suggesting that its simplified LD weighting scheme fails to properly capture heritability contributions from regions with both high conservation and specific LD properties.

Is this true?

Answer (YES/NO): YES